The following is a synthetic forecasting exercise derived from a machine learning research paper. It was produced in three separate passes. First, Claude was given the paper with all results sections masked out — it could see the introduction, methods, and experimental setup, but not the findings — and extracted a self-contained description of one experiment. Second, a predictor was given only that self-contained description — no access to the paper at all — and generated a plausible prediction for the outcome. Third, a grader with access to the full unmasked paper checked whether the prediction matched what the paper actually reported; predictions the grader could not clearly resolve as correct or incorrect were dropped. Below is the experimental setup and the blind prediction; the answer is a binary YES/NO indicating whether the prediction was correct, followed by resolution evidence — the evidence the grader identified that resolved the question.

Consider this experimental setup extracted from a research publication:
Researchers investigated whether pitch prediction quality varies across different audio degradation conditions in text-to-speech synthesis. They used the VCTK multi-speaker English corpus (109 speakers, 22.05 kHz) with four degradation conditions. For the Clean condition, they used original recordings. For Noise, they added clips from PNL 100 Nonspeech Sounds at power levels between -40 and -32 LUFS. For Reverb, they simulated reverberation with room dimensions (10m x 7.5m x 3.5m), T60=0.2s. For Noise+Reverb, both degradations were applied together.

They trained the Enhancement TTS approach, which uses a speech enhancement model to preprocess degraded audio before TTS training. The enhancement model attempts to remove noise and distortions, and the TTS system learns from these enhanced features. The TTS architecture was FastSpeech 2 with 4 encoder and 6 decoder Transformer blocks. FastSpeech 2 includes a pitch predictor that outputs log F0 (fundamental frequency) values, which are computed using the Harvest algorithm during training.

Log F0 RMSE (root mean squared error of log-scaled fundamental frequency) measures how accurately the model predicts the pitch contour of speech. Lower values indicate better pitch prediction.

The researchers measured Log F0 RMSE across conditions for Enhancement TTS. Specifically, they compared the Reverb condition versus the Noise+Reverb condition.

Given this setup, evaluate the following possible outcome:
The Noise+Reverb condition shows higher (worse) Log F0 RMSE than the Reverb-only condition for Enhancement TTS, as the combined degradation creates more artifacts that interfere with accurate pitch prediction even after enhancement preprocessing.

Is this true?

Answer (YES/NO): NO